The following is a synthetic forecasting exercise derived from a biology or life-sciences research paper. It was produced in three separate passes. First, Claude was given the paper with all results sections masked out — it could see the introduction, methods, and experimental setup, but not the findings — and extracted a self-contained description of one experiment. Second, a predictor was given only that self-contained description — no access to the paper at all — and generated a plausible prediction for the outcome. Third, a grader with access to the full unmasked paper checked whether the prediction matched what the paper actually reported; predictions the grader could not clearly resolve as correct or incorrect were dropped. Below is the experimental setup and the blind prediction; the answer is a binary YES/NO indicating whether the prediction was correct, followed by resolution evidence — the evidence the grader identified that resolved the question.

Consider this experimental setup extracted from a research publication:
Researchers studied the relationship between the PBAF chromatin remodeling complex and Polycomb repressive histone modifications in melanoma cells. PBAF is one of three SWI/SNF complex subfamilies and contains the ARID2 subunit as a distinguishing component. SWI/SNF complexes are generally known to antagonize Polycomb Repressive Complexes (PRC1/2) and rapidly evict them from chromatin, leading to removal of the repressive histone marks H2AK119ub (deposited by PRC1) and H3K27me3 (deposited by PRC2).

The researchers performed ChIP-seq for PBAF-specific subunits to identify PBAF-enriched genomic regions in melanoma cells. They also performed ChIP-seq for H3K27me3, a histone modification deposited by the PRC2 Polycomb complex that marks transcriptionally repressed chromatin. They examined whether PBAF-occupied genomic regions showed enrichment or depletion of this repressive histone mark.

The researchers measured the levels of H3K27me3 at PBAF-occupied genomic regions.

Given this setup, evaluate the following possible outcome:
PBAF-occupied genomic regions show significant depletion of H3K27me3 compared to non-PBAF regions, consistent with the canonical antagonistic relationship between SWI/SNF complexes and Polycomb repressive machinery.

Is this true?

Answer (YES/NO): NO